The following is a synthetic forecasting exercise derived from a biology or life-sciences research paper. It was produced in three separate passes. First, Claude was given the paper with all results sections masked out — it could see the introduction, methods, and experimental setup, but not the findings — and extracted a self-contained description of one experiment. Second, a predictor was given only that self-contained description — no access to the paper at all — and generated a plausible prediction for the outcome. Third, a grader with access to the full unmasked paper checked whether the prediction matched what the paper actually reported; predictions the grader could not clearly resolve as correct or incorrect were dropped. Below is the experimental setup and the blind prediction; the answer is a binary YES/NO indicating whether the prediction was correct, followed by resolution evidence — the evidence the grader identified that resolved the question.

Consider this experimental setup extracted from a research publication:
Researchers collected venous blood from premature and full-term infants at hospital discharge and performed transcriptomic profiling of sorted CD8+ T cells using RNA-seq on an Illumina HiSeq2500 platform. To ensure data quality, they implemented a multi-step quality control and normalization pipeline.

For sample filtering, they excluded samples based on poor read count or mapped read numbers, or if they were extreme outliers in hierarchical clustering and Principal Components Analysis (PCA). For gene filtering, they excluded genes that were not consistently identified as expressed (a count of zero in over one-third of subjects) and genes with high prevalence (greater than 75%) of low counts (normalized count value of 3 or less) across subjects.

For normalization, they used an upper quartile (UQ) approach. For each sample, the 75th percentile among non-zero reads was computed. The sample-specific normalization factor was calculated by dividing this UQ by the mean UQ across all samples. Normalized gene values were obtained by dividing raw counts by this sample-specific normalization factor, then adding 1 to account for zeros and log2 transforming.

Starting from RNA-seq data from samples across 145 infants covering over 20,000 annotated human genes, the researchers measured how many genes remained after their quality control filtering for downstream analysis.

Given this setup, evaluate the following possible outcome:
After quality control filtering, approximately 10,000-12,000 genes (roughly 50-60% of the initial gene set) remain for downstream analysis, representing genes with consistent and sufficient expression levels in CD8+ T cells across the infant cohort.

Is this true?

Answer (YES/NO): NO